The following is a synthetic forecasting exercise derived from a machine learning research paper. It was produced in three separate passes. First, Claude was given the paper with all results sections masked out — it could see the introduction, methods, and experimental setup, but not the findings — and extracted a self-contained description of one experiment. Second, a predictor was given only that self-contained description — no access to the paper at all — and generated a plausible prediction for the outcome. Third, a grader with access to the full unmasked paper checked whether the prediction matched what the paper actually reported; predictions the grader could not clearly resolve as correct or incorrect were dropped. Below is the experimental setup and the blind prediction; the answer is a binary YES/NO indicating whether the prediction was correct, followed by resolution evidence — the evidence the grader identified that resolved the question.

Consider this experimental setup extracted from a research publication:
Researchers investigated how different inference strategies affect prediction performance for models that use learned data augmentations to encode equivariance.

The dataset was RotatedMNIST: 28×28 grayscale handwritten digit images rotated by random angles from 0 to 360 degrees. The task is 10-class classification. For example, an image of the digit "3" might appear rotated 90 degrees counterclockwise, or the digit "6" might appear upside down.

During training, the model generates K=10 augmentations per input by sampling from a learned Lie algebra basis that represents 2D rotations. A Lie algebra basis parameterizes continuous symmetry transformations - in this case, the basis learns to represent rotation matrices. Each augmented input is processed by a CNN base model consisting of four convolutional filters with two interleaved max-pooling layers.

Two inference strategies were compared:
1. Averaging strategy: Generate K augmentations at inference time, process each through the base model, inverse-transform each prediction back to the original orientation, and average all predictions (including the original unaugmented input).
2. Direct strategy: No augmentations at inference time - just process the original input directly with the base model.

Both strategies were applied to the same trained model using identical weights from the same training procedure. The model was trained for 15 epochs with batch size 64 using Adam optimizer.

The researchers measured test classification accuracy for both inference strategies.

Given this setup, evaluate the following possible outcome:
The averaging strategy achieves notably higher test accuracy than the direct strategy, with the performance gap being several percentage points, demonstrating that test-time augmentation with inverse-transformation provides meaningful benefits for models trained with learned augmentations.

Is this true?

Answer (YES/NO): NO